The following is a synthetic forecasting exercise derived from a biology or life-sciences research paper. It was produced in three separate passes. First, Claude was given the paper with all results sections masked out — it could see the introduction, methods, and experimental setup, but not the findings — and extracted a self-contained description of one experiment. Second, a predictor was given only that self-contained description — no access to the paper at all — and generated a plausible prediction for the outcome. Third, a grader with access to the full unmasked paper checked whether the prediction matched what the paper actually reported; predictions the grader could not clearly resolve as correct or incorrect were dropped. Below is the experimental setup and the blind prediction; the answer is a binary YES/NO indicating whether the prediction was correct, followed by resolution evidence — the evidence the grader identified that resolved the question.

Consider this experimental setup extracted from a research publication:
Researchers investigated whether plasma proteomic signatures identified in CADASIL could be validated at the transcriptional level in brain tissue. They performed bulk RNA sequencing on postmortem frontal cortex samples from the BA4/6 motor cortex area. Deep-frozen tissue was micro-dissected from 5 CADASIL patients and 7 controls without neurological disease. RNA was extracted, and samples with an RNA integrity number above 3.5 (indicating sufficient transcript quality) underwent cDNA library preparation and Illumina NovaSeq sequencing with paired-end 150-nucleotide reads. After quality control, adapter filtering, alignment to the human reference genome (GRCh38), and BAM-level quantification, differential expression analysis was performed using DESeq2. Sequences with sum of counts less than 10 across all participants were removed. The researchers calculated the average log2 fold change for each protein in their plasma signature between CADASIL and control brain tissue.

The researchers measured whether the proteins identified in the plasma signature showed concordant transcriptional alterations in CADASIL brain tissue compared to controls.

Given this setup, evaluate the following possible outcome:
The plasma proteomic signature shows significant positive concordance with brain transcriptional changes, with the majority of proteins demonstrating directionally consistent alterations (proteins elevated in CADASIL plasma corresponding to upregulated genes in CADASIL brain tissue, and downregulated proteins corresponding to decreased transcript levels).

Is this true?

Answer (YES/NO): NO